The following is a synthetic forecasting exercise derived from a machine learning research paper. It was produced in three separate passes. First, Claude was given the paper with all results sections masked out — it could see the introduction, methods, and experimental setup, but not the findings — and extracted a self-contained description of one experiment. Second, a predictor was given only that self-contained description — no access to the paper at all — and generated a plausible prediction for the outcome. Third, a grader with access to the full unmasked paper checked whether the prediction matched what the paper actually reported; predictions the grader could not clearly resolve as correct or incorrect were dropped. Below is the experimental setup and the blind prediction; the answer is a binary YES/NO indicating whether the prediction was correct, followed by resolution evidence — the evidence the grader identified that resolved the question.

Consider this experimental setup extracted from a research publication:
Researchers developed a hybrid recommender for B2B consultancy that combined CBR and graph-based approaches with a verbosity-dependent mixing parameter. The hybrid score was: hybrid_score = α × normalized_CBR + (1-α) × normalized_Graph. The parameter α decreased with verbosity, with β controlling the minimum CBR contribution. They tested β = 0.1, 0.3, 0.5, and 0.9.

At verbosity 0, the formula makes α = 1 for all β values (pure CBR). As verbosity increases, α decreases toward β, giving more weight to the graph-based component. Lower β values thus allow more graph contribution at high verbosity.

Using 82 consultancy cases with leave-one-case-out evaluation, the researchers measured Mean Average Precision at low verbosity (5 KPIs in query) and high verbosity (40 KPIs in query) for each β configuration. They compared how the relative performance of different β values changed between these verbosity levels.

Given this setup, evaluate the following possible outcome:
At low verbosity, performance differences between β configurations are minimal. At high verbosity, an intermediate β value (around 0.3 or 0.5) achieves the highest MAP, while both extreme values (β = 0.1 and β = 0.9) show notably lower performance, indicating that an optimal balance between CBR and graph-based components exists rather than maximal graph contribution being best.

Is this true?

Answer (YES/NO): NO